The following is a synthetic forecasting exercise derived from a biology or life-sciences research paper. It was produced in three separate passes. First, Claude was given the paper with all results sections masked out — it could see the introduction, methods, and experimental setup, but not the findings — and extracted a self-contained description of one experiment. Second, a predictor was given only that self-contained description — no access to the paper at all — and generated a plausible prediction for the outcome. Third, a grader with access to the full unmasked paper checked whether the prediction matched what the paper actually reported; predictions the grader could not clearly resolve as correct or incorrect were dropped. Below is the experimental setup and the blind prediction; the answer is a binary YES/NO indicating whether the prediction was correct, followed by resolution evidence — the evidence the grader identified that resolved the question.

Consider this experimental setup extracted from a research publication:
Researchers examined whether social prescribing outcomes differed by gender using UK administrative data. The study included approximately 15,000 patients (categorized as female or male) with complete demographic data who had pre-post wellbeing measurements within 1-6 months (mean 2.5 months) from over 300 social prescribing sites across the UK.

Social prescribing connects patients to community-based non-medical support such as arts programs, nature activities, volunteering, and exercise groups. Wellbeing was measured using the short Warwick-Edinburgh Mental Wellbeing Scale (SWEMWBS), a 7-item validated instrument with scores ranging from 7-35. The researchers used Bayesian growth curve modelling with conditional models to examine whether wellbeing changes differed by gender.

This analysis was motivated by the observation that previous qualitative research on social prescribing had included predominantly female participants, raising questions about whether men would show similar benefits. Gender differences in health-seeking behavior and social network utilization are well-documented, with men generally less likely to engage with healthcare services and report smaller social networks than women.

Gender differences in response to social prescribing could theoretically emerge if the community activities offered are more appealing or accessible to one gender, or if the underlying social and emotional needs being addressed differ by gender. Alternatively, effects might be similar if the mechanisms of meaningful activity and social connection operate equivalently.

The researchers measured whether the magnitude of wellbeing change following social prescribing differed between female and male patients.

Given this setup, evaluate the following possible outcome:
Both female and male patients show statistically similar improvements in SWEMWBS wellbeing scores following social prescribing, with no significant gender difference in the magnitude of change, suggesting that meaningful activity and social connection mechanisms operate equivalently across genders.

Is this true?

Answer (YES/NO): YES